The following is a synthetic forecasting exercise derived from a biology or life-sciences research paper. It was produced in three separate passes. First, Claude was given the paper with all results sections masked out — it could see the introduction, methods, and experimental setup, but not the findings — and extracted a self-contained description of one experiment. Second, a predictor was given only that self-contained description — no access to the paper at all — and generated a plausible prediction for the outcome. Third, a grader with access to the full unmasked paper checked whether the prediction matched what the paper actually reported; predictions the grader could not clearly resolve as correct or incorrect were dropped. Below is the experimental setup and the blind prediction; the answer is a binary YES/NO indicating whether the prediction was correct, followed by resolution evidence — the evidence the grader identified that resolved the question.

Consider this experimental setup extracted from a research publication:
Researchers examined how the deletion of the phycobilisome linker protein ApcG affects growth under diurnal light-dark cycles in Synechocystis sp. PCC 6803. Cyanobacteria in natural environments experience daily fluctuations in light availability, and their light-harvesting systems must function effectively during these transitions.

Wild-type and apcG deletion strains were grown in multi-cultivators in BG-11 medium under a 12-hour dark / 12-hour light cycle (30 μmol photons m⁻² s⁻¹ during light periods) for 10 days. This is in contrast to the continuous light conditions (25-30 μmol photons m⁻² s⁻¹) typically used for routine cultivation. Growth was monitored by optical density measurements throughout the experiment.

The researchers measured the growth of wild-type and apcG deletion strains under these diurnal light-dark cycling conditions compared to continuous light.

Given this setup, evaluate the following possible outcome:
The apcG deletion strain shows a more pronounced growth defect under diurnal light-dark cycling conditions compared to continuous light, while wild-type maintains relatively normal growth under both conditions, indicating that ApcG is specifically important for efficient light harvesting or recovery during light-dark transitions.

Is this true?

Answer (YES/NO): NO